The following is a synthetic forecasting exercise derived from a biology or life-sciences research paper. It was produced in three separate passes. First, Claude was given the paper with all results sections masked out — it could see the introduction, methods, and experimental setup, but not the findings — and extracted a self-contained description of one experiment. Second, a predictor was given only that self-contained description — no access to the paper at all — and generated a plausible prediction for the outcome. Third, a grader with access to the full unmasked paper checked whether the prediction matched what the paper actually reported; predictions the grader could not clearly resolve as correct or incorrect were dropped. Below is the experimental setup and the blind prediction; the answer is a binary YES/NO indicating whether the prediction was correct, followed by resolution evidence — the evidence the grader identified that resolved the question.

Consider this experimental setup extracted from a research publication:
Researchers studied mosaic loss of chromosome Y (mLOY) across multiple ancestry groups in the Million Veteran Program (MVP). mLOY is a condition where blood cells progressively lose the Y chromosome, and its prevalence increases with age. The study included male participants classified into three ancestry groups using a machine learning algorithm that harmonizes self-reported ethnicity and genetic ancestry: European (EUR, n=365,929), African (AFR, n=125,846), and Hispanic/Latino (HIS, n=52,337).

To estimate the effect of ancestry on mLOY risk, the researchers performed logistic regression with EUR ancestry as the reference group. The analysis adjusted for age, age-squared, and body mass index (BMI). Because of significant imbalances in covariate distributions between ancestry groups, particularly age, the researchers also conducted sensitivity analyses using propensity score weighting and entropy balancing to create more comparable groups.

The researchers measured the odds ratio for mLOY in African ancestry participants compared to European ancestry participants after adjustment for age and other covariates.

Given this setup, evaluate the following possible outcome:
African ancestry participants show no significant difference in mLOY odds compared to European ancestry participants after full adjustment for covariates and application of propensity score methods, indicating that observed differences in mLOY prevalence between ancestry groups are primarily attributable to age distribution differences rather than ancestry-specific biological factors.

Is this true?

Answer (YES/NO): NO